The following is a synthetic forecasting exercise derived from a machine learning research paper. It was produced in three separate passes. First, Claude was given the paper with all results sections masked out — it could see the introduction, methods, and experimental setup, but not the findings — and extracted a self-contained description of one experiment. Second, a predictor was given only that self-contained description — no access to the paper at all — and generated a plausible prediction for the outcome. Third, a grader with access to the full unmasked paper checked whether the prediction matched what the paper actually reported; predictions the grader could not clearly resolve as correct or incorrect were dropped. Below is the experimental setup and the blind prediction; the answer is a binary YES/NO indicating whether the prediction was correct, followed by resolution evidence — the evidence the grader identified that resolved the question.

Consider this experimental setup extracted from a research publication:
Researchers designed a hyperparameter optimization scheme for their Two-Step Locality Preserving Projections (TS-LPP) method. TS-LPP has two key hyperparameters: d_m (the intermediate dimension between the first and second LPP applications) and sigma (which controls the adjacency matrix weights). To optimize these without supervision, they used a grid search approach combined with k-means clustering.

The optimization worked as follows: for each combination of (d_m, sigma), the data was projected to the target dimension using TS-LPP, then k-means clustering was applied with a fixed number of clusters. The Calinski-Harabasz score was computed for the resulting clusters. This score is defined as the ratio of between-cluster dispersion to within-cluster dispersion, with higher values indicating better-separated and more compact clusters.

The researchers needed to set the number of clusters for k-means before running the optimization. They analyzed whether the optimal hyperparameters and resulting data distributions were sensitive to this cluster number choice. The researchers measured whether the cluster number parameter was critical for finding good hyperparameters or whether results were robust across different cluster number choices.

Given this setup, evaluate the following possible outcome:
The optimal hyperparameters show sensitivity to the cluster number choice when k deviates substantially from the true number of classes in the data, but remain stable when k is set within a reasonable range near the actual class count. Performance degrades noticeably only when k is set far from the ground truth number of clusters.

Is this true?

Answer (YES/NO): NO